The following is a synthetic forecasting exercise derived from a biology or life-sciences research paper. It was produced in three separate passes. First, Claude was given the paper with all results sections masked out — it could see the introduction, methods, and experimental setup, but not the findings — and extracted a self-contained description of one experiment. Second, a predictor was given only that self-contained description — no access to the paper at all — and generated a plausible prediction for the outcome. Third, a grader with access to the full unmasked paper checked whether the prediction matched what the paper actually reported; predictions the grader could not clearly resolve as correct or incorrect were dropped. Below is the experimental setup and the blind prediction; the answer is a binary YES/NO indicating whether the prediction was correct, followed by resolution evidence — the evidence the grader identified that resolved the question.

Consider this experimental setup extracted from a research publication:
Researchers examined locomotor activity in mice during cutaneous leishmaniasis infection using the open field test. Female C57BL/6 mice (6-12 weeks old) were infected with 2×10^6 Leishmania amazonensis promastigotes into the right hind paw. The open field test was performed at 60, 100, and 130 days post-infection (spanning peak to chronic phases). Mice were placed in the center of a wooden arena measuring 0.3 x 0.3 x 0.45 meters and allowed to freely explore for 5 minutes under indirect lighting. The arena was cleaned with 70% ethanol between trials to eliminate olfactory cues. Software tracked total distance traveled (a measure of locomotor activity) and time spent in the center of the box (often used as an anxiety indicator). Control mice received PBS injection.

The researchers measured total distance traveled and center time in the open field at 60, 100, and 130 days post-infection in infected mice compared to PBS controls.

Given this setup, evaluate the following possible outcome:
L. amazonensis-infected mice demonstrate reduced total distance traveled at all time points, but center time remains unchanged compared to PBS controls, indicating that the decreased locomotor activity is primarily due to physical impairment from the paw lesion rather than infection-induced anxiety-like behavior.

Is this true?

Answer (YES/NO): NO